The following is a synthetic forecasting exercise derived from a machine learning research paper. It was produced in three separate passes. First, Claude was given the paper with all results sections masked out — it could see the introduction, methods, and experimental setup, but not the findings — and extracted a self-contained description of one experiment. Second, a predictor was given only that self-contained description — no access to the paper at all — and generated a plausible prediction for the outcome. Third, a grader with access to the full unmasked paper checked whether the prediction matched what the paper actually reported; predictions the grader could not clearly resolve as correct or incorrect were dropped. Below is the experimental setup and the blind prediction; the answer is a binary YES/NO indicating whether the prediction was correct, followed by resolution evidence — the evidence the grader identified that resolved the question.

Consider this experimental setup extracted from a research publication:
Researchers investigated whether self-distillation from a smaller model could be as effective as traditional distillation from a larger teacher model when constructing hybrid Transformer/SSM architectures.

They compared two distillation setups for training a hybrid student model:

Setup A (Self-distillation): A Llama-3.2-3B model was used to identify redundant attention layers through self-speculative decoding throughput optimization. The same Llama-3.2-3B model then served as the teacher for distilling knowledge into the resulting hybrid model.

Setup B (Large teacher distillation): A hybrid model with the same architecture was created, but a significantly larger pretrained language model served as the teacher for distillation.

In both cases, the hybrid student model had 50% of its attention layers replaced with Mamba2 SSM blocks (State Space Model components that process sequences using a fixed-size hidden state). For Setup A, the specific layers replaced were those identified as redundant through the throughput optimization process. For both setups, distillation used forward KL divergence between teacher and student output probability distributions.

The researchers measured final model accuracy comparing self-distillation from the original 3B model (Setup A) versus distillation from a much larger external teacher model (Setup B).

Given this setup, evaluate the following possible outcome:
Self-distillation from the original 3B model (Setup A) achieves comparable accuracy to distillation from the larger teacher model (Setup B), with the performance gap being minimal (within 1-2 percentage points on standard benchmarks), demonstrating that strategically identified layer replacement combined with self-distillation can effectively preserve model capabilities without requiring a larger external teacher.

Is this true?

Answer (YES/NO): NO